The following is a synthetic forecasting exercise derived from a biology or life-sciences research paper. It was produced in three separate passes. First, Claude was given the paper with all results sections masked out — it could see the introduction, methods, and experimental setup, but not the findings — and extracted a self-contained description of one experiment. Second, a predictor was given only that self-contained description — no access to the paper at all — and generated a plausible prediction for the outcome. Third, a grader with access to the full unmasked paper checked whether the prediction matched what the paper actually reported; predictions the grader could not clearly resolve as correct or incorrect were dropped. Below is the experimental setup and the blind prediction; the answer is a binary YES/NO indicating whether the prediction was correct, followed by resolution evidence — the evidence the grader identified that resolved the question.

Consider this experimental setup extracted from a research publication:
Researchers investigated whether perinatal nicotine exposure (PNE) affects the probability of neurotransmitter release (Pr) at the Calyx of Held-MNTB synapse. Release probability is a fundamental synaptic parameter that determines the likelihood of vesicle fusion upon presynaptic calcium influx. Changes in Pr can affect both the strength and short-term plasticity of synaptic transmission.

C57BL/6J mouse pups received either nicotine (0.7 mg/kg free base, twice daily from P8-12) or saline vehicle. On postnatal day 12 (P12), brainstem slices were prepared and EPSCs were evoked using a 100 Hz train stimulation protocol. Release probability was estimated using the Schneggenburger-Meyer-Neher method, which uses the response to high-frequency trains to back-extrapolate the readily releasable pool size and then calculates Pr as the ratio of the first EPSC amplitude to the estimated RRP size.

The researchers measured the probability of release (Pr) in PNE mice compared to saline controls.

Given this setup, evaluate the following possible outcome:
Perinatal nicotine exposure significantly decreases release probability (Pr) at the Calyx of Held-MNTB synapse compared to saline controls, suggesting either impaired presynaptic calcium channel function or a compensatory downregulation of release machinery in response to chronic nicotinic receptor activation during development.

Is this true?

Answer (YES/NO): YES